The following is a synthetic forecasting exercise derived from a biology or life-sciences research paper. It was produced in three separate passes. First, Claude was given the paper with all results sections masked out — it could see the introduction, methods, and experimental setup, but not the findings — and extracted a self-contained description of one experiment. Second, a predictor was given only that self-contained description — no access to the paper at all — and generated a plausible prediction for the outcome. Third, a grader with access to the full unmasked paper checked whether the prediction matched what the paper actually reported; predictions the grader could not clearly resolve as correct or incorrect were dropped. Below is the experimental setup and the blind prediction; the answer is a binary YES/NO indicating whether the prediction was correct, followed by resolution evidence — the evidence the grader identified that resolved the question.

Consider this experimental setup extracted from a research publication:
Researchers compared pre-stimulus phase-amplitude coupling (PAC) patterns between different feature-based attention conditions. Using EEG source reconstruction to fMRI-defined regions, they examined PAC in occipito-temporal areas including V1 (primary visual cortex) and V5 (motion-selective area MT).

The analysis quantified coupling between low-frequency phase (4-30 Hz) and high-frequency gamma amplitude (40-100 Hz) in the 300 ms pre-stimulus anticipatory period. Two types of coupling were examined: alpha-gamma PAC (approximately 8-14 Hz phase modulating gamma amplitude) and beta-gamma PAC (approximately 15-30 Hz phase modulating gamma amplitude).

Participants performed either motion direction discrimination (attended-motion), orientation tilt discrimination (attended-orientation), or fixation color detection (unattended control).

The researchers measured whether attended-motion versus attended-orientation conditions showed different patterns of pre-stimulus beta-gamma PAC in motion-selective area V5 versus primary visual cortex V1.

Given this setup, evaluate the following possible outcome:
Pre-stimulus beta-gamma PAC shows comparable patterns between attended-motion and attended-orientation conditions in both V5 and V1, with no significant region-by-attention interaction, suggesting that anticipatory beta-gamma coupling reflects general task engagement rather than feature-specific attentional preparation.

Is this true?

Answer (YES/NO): NO